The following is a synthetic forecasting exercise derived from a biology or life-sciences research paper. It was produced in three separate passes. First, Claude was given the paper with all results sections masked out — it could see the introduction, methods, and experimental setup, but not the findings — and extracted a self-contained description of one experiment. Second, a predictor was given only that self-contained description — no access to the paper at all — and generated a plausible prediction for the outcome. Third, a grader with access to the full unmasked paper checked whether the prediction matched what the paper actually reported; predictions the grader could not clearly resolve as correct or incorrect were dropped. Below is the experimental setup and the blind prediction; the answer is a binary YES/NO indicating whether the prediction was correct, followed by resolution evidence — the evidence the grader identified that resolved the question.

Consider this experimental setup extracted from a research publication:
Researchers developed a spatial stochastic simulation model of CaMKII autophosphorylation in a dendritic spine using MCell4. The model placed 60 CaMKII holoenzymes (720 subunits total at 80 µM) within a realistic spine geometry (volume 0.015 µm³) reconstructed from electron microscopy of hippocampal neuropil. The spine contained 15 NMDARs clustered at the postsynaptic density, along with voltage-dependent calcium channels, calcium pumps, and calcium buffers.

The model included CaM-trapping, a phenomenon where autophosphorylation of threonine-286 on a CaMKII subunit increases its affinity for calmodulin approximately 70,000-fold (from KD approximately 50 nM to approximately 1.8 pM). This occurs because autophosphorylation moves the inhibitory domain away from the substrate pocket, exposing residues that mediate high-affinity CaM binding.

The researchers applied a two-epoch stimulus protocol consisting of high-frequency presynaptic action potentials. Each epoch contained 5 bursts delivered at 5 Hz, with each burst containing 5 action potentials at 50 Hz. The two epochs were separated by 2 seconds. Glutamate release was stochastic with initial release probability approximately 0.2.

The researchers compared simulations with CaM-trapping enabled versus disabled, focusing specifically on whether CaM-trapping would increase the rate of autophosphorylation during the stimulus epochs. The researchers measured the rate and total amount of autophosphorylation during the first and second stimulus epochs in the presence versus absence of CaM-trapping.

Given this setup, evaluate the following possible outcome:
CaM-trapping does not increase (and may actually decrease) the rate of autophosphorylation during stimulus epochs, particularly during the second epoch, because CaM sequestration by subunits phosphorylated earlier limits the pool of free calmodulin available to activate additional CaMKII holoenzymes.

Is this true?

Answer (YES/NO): NO